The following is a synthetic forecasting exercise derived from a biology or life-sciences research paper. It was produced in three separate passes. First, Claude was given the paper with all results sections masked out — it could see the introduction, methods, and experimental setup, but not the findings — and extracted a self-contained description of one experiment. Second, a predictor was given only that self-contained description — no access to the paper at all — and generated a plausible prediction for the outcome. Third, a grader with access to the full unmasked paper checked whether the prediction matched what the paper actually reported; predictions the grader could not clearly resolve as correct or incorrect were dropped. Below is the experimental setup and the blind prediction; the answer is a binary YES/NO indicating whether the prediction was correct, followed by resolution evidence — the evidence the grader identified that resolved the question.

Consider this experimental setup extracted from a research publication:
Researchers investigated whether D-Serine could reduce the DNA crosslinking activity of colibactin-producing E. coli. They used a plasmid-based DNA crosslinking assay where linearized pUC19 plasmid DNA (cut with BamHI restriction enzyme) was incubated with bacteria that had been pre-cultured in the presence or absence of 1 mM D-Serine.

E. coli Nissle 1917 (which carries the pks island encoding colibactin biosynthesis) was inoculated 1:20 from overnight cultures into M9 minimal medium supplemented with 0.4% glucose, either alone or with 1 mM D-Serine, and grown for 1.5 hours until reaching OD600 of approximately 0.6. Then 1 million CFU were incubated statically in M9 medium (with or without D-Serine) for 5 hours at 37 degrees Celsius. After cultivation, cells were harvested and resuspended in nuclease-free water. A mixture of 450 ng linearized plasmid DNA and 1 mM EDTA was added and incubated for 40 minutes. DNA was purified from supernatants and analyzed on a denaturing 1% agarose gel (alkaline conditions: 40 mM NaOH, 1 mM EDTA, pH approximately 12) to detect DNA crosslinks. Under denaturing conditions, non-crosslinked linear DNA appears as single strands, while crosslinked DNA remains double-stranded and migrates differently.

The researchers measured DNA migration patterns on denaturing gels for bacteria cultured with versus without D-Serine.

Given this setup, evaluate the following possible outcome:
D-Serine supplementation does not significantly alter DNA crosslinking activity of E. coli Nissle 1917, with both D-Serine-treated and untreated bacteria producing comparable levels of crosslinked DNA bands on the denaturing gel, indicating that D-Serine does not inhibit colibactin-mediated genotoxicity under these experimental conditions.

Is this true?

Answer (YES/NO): NO